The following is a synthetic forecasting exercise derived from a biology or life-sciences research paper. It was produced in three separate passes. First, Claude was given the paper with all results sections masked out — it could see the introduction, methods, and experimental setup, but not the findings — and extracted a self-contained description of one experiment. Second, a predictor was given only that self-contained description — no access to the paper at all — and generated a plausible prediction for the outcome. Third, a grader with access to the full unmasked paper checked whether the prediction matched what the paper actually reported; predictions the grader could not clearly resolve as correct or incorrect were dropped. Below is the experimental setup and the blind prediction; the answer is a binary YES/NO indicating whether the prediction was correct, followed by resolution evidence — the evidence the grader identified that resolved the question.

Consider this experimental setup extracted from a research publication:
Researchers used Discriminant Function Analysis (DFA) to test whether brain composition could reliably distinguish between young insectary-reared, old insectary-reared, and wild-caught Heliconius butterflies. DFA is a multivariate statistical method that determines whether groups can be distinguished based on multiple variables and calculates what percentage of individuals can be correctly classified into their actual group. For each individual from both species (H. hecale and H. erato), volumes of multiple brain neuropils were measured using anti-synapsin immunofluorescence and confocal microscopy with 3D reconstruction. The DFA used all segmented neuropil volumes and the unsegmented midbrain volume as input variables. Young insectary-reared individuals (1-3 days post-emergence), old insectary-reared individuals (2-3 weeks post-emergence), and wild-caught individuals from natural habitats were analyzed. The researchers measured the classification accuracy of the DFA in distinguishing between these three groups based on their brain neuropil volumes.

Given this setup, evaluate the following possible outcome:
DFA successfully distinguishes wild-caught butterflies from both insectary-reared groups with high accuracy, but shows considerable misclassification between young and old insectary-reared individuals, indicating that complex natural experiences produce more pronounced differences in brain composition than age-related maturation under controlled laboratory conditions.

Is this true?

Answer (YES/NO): NO